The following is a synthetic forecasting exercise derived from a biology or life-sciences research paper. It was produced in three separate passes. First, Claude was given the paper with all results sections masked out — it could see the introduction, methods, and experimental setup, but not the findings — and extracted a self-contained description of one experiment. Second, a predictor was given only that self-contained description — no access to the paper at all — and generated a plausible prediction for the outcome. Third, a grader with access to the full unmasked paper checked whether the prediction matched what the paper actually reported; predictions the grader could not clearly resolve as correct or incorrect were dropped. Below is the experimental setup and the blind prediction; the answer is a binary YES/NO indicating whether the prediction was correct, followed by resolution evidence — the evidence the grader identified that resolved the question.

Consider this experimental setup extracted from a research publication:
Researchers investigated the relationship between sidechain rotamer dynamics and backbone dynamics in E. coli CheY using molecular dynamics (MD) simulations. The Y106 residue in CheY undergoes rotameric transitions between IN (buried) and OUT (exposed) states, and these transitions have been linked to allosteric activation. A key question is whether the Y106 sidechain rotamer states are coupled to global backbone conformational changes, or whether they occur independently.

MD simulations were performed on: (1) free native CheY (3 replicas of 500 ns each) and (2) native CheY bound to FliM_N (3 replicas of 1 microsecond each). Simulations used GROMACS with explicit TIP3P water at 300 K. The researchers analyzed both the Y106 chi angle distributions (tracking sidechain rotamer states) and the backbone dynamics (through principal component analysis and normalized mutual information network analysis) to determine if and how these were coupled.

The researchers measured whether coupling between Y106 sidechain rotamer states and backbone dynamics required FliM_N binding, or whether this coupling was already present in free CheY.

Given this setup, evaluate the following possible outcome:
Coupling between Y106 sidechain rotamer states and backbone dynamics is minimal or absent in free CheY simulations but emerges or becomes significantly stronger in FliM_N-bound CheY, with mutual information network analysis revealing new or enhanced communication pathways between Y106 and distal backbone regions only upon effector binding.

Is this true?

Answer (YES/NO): YES